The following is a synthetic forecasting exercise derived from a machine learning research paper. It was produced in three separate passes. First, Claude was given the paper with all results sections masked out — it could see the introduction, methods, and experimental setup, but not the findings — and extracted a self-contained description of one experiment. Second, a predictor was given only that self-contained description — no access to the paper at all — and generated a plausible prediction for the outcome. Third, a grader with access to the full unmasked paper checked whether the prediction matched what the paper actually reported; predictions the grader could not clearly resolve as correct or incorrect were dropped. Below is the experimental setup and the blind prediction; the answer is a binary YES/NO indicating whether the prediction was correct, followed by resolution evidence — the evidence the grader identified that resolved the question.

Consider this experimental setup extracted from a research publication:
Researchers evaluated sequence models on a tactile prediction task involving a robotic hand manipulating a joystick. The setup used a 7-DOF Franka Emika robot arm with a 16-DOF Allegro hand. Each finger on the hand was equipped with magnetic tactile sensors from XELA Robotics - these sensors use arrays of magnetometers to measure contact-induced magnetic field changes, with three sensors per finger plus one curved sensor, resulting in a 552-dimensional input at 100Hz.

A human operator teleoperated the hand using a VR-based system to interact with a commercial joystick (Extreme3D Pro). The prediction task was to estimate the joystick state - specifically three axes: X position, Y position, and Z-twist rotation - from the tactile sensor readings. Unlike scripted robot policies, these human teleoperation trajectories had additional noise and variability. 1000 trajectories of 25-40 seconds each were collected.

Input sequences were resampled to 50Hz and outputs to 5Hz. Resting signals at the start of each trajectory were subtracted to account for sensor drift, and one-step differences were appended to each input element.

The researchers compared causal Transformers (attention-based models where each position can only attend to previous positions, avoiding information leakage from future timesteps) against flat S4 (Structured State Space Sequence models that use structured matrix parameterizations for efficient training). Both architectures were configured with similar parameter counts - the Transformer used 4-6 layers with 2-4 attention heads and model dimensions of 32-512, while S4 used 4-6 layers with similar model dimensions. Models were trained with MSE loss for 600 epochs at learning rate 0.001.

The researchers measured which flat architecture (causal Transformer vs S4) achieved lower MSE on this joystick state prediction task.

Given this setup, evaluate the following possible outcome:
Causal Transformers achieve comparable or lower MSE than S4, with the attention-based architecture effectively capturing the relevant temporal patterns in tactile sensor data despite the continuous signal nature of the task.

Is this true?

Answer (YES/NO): NO